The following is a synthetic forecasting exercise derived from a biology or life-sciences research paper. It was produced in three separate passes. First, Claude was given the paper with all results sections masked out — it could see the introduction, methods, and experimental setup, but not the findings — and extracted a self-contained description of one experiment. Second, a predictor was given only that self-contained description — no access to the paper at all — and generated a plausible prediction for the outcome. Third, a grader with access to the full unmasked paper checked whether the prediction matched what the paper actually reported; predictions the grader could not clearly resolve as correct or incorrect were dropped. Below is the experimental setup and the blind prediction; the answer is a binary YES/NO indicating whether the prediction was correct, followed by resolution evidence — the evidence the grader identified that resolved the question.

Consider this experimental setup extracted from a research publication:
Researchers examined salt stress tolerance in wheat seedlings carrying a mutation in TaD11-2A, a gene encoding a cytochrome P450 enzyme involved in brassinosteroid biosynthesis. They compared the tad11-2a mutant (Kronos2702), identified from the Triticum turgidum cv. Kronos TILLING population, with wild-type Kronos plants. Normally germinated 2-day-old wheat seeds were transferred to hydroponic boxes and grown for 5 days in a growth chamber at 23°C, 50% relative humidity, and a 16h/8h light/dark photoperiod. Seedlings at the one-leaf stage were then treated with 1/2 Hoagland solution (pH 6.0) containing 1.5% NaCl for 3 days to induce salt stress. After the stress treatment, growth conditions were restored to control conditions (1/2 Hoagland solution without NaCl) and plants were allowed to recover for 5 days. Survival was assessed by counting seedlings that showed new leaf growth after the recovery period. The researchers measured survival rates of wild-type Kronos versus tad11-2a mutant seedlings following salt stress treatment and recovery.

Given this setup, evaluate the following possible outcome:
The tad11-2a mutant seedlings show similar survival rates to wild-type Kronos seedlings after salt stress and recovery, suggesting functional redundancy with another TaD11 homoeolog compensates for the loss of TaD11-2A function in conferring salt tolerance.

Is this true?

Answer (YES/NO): NO